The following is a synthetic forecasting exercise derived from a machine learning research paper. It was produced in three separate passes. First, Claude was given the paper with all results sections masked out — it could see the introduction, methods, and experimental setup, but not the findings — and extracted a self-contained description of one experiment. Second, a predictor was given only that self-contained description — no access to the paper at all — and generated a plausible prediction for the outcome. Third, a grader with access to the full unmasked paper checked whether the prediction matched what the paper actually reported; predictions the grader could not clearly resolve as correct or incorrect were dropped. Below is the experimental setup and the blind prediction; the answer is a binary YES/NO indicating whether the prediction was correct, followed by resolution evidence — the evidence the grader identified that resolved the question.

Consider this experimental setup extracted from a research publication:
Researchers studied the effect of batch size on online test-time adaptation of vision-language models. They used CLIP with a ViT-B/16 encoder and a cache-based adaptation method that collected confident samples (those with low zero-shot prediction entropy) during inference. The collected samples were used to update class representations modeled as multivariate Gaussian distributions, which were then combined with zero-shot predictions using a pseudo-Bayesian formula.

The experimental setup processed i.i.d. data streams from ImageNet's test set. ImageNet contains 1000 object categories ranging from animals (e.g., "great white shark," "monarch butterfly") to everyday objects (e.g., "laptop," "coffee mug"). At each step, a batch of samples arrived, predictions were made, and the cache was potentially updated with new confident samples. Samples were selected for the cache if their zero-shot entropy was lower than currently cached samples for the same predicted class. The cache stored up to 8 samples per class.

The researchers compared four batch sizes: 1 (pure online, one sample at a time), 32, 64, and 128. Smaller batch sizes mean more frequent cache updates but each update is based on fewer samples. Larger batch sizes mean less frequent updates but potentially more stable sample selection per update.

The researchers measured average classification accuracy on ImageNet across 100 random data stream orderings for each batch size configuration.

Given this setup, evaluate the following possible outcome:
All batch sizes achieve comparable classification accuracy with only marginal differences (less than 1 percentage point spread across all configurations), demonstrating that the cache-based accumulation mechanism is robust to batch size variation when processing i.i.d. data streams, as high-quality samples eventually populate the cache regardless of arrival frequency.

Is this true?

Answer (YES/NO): NO